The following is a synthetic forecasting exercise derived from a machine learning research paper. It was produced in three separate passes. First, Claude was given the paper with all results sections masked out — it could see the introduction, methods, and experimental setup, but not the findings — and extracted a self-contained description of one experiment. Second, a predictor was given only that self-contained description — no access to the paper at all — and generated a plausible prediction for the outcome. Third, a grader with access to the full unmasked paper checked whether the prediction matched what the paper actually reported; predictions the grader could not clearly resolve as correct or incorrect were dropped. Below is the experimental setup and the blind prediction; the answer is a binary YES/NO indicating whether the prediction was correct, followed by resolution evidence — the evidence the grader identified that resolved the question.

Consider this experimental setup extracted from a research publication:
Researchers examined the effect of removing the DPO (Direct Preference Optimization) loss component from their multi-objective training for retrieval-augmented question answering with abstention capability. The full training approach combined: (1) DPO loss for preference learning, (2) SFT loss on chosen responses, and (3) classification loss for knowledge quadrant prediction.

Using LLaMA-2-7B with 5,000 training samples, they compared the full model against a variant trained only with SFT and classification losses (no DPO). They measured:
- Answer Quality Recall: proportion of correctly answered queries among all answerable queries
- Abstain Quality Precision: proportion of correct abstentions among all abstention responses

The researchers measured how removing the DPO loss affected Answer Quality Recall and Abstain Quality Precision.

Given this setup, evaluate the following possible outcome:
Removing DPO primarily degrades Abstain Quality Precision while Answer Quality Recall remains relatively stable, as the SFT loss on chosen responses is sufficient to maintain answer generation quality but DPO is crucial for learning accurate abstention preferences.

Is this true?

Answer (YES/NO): NO